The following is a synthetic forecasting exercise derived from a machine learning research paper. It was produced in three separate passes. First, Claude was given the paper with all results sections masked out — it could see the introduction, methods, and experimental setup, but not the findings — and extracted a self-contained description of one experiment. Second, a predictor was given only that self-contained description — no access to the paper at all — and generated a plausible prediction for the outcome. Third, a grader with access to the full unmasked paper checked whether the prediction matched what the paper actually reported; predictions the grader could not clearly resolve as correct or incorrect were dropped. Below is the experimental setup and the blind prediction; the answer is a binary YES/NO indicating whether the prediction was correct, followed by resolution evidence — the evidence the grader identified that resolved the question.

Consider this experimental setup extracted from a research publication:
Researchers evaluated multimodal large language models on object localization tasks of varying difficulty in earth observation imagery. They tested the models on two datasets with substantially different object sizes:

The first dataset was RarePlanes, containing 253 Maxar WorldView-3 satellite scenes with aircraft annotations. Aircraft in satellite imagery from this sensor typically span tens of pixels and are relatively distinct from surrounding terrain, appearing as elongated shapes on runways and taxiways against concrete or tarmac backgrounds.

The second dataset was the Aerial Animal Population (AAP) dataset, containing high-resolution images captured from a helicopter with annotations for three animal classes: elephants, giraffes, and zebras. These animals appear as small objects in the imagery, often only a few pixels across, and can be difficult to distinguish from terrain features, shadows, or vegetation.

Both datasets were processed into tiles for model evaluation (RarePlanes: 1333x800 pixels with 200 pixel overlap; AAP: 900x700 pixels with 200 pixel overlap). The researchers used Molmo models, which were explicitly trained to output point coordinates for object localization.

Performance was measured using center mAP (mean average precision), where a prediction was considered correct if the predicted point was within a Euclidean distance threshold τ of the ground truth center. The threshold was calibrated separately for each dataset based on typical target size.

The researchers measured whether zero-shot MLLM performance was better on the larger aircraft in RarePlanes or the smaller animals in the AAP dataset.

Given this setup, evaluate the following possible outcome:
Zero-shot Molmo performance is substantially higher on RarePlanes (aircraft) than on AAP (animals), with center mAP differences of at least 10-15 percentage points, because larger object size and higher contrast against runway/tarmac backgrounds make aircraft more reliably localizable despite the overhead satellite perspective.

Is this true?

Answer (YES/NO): YES